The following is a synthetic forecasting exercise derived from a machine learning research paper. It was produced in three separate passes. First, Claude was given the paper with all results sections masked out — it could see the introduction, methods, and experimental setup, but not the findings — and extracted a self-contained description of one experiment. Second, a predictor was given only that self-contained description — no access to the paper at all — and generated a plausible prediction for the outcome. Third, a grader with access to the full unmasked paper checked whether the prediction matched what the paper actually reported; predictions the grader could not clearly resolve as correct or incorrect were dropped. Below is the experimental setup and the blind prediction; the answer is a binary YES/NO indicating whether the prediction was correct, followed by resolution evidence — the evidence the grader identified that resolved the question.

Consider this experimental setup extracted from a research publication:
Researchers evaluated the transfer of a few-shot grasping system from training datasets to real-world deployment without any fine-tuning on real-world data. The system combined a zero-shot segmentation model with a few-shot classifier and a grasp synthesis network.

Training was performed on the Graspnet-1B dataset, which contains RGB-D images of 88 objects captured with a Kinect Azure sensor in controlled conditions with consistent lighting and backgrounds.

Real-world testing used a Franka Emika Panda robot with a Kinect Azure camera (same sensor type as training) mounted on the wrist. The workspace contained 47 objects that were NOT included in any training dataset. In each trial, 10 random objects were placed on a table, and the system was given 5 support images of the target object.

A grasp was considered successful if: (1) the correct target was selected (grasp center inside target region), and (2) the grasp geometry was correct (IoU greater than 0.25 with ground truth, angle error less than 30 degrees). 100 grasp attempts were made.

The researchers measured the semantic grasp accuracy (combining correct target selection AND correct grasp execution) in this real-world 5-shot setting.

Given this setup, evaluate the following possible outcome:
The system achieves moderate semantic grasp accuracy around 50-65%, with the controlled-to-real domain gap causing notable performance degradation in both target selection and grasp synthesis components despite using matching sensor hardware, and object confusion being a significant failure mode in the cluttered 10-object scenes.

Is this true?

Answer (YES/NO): NO